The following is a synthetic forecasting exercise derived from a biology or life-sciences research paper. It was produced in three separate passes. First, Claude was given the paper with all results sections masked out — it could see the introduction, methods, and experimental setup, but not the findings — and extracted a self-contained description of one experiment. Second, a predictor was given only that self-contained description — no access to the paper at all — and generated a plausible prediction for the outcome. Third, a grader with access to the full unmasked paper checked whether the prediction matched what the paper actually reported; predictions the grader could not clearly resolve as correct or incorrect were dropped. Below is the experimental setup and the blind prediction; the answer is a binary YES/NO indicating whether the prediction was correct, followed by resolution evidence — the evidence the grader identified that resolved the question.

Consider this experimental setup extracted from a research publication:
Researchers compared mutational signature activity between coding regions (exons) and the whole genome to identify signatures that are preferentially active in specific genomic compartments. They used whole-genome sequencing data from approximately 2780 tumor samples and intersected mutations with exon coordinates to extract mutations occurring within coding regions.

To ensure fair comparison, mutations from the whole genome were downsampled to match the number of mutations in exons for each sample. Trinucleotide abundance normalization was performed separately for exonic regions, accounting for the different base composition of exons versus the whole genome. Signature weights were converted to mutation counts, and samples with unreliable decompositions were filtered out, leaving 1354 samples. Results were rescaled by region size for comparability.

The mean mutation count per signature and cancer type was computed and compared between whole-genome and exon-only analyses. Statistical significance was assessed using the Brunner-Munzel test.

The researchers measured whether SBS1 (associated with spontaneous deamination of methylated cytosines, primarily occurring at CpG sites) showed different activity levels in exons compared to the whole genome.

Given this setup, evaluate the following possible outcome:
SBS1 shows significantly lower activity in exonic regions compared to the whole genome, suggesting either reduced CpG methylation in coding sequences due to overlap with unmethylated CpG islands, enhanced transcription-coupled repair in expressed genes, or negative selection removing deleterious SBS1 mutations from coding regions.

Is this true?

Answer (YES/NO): YES